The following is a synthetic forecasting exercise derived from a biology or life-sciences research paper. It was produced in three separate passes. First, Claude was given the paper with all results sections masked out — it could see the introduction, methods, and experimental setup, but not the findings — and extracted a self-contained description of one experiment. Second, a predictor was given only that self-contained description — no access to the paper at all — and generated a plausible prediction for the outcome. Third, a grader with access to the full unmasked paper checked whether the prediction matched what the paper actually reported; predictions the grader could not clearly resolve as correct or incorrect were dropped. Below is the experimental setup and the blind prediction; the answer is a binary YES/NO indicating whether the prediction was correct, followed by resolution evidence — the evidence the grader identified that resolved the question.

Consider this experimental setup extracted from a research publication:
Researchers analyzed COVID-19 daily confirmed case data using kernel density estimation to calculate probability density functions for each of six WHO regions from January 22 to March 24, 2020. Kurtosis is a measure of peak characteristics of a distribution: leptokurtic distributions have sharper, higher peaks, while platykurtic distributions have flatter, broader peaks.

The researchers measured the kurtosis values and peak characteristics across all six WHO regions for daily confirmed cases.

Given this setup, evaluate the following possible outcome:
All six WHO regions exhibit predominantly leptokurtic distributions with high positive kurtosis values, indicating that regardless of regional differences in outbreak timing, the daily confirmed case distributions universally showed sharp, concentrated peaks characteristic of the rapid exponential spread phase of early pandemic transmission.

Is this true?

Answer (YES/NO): NO